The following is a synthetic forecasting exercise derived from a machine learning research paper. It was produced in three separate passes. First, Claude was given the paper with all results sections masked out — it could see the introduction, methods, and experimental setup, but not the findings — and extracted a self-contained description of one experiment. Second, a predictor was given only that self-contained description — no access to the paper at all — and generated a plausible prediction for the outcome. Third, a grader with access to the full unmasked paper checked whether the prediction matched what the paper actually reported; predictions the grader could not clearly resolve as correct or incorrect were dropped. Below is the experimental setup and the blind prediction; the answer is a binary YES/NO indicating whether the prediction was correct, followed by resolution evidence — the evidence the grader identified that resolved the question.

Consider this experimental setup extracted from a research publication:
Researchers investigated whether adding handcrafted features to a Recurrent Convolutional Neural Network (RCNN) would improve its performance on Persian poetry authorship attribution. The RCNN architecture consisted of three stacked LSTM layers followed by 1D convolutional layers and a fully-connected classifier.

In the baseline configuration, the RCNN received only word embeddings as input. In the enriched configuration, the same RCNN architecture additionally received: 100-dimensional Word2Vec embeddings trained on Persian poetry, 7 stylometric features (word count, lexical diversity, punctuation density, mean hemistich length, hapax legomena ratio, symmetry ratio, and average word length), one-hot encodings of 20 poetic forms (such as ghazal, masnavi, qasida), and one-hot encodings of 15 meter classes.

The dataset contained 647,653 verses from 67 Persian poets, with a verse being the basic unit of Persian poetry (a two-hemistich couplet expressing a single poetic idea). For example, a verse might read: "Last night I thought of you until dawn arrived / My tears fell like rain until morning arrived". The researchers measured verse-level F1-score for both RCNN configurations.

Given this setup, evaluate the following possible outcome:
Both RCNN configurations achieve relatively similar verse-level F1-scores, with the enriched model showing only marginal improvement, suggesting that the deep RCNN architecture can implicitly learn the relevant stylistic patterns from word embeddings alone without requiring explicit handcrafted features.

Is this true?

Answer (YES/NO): NO